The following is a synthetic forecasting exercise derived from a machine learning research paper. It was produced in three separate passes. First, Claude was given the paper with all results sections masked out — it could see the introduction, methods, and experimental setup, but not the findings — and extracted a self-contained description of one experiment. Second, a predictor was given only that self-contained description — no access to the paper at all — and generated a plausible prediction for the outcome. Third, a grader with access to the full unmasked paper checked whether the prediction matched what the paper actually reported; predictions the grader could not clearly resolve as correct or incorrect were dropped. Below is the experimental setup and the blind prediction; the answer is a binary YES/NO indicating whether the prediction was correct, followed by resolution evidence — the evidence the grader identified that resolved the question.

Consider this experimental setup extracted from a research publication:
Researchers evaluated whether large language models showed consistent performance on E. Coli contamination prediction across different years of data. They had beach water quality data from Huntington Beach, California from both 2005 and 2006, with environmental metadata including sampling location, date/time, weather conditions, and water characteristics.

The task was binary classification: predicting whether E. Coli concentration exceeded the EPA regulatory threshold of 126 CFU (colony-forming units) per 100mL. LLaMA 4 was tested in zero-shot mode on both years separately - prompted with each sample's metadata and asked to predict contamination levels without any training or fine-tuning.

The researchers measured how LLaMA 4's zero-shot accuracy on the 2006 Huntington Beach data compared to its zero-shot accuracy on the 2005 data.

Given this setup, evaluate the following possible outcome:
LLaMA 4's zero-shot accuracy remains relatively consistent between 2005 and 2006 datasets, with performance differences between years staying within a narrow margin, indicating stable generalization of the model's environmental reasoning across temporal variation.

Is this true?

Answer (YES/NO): YES